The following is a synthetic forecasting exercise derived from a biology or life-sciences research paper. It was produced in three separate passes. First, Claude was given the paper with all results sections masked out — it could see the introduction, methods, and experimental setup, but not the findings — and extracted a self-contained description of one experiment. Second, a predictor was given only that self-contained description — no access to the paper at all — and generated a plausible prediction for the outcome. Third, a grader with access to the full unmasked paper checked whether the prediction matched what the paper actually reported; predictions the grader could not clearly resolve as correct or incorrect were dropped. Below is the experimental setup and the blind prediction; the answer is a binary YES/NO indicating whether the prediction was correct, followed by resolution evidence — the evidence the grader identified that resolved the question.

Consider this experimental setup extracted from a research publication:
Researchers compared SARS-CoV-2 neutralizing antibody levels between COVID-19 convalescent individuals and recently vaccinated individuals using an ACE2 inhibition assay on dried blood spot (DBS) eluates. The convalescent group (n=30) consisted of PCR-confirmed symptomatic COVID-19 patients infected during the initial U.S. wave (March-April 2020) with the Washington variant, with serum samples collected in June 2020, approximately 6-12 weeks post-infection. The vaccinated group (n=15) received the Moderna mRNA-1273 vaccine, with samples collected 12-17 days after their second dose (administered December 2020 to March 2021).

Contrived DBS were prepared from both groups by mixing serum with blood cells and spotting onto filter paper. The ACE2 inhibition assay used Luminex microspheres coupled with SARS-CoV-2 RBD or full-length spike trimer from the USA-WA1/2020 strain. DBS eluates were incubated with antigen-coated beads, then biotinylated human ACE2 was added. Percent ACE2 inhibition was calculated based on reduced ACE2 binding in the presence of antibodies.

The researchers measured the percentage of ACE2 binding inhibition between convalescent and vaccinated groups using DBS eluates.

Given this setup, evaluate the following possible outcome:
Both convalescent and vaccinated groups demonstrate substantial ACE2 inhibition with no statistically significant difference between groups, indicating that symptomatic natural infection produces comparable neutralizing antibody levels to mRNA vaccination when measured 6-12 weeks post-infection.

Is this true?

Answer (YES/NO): NO